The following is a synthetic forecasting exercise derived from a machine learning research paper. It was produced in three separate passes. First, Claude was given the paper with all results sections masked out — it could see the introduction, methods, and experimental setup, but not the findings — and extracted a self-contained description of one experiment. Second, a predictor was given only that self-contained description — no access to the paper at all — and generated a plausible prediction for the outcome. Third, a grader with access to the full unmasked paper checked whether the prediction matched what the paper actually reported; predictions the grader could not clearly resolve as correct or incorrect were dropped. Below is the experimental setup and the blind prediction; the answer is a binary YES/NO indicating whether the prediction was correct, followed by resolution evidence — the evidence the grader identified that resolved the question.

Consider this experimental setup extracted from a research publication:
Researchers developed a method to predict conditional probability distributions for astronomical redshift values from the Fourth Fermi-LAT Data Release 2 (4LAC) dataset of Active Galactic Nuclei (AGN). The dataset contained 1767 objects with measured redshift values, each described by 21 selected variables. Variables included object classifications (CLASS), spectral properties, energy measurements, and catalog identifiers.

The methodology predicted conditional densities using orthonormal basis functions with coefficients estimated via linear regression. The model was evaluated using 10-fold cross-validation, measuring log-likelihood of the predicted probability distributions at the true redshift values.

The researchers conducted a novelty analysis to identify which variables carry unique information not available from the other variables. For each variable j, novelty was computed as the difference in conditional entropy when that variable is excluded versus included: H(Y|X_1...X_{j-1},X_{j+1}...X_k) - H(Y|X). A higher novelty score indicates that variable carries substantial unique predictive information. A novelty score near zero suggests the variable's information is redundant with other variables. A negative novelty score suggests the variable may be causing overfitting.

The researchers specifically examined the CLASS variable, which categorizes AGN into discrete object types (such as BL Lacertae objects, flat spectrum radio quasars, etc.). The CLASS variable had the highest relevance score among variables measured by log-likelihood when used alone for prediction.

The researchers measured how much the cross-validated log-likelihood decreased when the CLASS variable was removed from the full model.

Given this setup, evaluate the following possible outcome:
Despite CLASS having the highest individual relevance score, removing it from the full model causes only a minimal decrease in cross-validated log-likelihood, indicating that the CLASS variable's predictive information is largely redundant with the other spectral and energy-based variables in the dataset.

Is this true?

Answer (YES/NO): NO